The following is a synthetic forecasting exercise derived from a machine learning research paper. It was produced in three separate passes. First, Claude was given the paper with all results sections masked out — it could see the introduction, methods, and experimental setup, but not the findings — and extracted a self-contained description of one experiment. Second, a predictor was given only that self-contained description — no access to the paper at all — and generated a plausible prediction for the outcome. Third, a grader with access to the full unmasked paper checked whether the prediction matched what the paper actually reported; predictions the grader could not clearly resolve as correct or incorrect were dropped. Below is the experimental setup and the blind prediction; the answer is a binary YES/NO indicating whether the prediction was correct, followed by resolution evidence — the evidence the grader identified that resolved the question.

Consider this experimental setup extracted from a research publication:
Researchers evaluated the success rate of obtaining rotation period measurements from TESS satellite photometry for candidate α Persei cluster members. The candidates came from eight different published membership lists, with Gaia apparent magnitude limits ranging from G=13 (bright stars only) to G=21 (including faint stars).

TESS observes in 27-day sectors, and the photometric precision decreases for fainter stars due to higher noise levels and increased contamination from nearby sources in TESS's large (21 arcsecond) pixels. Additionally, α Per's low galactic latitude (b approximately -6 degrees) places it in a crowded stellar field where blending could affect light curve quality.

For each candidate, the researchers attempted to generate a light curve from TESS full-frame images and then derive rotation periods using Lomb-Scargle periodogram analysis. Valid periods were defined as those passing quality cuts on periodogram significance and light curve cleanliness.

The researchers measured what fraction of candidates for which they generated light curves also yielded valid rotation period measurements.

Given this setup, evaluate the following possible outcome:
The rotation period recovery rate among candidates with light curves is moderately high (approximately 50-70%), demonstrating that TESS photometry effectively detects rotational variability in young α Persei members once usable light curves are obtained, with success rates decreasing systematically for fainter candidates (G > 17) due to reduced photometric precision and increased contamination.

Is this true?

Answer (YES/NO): NO